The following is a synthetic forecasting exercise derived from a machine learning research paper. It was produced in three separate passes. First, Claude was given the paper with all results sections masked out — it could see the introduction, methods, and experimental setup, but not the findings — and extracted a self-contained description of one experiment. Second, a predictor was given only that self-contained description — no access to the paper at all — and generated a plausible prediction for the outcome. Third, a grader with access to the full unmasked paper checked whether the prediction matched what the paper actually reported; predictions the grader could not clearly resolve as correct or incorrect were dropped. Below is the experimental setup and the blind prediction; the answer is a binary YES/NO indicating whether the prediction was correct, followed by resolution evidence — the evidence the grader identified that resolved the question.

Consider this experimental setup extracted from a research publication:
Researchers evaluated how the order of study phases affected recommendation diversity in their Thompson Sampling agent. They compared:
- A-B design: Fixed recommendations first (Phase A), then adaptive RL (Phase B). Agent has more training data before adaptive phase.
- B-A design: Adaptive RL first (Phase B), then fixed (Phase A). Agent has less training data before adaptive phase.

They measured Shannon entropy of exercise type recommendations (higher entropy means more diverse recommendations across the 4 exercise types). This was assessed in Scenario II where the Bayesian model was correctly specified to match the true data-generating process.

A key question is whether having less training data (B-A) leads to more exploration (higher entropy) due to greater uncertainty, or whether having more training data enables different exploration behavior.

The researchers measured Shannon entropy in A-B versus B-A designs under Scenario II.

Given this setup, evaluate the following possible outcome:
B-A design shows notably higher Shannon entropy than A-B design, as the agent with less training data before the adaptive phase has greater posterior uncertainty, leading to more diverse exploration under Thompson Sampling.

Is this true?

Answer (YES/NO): YES